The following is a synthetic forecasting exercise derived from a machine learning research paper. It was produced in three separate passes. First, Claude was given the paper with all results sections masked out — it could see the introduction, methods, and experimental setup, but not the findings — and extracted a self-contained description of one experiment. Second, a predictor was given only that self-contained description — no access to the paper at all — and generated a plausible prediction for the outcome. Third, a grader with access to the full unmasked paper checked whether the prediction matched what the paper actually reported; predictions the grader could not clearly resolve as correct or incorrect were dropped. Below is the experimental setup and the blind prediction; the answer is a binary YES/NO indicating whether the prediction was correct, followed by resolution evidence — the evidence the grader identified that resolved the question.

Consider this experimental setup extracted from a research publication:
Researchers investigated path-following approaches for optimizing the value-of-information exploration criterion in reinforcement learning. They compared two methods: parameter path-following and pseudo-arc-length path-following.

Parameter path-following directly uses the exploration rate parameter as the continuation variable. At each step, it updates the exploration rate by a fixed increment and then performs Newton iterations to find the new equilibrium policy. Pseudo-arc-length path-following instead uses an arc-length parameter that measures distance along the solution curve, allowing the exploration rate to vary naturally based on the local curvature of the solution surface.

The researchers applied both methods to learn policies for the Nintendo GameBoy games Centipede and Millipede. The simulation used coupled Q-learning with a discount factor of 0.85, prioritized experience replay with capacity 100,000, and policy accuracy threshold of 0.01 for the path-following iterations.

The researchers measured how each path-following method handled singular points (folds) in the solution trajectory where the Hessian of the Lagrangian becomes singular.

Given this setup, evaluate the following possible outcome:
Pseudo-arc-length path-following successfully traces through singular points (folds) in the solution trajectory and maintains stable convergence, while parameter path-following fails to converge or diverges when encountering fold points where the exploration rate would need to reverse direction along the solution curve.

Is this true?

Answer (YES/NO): YES